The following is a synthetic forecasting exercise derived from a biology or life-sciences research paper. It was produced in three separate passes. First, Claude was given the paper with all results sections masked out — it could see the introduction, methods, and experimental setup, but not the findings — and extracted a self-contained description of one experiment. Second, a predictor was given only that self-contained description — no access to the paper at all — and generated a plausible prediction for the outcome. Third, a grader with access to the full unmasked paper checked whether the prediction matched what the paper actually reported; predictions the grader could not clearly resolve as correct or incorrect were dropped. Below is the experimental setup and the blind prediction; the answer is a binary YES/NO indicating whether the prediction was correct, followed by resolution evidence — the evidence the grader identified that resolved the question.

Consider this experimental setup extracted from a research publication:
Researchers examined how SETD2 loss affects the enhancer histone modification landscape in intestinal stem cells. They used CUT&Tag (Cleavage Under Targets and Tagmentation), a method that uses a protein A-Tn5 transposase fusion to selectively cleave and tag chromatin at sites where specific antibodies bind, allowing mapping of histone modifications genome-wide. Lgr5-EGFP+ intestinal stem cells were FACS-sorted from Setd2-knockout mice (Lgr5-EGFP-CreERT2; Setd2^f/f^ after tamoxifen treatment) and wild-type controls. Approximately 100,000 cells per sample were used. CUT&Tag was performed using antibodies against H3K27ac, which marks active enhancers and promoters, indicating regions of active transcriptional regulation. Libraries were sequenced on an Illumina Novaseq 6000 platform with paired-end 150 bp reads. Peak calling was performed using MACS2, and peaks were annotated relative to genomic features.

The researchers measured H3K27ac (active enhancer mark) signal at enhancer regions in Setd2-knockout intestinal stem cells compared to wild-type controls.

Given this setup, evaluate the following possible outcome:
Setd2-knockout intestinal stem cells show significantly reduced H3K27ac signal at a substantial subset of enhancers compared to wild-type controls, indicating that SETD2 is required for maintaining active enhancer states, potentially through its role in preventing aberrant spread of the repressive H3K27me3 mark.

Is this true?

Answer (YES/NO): NO